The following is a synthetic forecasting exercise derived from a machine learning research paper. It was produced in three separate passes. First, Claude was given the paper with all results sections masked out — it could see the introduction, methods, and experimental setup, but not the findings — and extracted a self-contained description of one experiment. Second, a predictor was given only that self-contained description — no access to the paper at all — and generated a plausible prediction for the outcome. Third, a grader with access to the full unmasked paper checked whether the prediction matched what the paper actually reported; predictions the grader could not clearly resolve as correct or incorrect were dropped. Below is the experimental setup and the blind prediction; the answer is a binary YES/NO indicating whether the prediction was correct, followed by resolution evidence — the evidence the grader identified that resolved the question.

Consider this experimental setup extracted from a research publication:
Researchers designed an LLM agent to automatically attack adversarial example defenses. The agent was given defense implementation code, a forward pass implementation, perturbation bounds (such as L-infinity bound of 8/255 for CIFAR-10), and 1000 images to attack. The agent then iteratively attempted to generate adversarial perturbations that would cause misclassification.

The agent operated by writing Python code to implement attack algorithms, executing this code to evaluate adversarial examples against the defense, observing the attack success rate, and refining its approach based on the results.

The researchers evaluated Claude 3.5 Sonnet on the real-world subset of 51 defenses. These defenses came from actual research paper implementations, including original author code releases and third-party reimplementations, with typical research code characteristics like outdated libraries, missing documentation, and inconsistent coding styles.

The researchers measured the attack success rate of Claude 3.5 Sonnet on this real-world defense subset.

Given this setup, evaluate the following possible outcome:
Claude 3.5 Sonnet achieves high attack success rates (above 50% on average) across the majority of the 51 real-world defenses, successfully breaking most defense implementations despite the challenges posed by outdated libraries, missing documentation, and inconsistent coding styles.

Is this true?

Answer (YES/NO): NO